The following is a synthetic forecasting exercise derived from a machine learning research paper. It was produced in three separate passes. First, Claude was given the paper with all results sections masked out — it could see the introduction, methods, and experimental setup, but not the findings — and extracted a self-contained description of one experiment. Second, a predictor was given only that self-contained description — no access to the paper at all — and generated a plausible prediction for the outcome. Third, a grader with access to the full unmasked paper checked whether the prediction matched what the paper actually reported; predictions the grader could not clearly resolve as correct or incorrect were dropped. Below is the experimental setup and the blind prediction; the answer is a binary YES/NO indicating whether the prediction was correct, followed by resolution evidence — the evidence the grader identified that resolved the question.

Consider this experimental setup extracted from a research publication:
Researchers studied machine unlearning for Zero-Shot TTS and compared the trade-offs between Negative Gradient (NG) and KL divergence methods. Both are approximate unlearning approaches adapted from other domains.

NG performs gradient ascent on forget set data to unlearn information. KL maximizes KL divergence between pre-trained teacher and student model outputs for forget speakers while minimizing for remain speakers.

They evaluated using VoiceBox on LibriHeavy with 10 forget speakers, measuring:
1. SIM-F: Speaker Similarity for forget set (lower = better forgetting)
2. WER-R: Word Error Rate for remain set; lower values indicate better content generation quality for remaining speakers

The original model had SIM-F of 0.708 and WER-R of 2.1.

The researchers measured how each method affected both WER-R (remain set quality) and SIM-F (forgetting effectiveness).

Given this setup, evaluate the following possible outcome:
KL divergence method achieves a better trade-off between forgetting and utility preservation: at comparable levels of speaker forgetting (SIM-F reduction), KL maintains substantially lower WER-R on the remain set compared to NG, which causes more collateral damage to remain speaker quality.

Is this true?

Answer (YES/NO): NO